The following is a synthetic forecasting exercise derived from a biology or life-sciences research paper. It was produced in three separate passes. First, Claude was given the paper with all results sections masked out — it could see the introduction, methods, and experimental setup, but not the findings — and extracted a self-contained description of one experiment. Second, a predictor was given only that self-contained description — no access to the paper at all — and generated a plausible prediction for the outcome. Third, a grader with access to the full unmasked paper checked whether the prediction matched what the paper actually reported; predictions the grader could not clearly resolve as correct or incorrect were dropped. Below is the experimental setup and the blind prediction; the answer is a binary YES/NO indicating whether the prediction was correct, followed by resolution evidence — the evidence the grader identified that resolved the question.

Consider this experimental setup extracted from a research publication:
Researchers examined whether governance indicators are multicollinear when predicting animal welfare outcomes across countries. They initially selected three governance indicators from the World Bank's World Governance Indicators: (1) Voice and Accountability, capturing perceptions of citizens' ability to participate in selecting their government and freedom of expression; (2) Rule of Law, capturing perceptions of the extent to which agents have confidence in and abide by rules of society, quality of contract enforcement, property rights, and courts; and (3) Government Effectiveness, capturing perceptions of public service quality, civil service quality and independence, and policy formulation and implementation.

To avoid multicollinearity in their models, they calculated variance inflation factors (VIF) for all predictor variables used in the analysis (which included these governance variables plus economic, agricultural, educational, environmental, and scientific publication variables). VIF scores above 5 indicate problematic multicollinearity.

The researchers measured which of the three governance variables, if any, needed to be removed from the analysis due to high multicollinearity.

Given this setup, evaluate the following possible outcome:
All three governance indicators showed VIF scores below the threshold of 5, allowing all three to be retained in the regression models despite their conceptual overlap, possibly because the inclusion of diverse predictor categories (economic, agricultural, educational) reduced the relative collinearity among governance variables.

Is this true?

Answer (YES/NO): NO